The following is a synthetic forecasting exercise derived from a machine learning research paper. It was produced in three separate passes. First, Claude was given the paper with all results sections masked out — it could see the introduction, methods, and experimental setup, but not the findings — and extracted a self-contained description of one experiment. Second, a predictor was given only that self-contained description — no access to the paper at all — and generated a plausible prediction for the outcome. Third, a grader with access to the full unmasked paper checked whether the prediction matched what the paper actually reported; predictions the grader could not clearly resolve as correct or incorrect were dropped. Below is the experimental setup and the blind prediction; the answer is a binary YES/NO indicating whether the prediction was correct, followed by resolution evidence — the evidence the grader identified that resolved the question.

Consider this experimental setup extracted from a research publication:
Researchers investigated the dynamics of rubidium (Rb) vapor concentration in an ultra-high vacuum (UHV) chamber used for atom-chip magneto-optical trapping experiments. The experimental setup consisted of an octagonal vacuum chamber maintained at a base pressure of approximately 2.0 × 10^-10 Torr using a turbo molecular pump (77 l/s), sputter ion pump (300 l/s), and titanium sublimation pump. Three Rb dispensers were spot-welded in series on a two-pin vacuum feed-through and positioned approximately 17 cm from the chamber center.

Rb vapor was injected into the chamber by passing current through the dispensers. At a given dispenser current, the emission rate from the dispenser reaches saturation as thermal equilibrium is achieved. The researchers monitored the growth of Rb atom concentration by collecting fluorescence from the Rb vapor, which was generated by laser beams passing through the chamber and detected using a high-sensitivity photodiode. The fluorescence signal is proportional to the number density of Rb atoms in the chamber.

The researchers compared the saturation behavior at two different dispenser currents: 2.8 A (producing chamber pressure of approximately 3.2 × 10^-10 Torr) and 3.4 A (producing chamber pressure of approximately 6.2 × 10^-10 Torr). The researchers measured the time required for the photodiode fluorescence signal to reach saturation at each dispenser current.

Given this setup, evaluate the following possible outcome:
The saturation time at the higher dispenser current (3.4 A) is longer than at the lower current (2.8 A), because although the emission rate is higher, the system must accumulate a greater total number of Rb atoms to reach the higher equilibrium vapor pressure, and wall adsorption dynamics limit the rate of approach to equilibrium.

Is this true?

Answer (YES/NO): NO